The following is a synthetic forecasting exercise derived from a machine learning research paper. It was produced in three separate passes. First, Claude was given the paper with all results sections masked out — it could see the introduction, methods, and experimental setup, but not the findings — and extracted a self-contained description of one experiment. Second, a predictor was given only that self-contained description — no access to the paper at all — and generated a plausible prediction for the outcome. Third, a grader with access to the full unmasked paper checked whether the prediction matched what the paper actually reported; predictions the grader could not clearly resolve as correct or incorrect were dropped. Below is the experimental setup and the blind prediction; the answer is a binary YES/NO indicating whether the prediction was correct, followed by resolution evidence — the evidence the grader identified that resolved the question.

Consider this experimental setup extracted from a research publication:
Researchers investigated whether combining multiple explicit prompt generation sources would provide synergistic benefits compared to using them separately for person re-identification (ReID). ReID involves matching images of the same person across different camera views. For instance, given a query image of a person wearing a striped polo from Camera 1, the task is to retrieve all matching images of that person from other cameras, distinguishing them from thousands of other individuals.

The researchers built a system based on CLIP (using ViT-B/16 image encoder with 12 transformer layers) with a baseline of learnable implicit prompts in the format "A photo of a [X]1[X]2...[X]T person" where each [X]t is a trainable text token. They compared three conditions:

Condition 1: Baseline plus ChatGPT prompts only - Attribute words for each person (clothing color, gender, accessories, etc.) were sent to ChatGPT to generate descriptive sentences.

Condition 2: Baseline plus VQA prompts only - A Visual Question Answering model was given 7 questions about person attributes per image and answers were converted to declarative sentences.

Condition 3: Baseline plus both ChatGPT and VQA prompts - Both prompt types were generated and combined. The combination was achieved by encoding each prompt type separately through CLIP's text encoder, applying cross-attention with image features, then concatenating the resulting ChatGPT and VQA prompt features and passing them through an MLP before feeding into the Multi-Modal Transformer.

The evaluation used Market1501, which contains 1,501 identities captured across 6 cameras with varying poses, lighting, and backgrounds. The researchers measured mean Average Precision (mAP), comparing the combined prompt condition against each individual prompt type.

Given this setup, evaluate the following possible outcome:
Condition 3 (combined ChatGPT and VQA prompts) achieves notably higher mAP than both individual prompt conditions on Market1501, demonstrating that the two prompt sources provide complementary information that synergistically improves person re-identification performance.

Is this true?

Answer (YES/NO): YES